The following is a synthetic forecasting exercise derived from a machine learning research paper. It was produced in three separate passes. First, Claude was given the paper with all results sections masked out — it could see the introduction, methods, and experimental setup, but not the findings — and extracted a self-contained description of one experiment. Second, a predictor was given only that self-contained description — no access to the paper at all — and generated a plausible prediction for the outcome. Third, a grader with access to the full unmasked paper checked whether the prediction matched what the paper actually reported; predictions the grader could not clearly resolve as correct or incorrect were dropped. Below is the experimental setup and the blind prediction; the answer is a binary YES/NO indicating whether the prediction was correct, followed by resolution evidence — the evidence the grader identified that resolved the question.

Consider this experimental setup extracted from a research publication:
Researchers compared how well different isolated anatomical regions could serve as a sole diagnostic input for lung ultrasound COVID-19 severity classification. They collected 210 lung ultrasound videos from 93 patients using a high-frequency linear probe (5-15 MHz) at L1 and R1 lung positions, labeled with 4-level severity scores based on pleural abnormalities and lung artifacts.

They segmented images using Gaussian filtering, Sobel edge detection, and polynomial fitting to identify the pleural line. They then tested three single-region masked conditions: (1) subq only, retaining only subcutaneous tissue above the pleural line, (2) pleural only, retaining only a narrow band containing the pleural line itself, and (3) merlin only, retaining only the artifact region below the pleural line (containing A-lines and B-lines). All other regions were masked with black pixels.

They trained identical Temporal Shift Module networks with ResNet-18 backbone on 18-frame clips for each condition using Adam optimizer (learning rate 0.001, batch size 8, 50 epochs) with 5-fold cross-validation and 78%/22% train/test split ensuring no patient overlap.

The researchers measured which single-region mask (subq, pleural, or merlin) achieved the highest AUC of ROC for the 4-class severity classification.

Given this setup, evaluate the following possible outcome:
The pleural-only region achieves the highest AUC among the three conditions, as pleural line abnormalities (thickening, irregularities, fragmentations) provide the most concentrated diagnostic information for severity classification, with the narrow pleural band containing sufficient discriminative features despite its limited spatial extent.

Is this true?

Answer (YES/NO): YES